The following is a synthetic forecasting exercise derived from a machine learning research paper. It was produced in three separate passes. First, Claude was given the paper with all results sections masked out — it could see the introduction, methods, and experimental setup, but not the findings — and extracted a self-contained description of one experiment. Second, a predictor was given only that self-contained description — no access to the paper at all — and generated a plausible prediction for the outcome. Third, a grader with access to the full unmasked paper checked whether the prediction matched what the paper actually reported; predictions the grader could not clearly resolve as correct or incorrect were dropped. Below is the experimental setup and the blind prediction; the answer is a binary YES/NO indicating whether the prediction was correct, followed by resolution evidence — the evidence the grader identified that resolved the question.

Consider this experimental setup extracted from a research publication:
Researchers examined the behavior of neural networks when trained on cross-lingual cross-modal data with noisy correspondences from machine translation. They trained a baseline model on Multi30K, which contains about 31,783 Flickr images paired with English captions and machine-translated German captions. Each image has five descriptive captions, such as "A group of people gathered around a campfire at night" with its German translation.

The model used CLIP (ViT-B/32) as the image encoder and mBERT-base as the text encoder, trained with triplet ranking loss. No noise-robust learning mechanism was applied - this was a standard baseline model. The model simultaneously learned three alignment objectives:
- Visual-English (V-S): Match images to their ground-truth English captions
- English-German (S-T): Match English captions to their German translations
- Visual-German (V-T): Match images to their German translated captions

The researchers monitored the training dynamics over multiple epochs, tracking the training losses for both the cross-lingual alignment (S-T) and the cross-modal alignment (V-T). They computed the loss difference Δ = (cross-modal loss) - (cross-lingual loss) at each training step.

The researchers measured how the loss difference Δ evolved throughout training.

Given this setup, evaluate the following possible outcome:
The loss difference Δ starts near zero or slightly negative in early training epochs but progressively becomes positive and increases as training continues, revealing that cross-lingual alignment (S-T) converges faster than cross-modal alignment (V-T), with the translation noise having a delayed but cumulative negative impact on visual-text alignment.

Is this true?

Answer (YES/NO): NO